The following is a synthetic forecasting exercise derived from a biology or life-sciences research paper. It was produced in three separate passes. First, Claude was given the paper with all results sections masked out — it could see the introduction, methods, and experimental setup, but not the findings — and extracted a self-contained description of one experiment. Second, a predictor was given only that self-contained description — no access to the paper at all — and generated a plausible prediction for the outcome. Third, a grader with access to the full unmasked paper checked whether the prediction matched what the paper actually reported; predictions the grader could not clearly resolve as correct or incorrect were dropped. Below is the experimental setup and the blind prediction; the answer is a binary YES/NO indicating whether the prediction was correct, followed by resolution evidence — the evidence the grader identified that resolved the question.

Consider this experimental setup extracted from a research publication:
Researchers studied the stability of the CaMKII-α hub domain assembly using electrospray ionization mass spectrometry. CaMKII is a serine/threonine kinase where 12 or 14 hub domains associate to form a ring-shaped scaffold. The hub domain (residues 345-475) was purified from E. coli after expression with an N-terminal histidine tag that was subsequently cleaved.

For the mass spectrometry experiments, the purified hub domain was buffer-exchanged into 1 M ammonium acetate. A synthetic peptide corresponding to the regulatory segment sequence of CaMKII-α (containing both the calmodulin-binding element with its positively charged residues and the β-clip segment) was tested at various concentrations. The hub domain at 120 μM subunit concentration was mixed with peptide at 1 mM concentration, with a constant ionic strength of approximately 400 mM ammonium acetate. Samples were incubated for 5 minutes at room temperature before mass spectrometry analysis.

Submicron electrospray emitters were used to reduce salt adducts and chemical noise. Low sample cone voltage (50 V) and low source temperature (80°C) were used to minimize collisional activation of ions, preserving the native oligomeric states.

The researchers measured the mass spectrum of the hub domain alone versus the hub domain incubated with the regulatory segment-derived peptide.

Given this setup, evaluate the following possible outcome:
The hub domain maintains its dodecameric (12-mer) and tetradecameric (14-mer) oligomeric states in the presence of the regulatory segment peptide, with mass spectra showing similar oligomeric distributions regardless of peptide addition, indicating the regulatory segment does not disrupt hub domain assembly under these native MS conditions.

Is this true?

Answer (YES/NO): NO